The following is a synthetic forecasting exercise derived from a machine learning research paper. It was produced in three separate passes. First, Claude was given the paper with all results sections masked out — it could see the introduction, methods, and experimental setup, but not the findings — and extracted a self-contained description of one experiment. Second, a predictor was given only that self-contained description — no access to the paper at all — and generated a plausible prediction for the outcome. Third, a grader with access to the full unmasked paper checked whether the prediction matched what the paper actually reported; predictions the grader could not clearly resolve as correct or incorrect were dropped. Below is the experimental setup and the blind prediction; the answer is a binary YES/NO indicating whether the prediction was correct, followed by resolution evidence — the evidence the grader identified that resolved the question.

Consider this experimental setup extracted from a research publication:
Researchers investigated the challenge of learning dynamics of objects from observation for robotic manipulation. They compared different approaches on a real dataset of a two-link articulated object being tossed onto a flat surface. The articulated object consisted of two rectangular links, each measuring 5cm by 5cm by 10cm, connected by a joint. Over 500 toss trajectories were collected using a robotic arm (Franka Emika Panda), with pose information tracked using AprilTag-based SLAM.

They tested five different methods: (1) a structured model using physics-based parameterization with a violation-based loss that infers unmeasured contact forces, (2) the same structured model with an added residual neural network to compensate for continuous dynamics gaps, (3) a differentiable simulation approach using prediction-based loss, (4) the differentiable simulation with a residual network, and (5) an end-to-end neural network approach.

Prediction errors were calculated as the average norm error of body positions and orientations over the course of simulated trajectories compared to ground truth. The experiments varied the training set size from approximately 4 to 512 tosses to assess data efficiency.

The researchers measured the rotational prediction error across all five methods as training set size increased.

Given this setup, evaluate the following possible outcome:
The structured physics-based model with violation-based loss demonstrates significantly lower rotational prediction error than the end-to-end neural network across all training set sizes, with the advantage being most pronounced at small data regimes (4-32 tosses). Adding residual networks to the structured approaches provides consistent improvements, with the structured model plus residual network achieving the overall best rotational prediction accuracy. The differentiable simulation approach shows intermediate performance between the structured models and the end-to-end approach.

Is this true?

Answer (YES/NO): NO